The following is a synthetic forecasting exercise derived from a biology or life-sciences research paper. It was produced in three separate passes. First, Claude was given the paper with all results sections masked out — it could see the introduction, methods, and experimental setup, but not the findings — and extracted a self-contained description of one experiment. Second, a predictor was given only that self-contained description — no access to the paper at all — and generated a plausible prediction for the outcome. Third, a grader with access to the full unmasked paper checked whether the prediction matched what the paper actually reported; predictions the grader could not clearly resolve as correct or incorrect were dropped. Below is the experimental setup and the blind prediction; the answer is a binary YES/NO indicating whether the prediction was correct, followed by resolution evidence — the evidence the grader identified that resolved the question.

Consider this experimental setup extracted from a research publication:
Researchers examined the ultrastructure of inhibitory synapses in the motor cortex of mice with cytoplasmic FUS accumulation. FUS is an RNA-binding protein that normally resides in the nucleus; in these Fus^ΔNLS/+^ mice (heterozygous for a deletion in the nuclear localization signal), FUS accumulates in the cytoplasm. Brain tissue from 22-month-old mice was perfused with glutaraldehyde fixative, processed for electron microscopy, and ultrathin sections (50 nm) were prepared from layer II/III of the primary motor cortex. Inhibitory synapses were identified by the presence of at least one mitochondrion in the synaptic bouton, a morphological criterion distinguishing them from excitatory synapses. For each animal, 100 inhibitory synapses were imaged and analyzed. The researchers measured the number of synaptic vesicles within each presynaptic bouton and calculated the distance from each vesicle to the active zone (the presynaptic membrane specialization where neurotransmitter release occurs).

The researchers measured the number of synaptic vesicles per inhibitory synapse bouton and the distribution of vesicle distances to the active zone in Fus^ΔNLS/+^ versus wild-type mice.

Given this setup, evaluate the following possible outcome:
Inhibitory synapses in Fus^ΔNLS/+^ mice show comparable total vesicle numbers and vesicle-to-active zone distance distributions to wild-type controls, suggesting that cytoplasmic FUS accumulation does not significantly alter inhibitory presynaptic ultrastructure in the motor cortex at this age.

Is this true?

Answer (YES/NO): NO